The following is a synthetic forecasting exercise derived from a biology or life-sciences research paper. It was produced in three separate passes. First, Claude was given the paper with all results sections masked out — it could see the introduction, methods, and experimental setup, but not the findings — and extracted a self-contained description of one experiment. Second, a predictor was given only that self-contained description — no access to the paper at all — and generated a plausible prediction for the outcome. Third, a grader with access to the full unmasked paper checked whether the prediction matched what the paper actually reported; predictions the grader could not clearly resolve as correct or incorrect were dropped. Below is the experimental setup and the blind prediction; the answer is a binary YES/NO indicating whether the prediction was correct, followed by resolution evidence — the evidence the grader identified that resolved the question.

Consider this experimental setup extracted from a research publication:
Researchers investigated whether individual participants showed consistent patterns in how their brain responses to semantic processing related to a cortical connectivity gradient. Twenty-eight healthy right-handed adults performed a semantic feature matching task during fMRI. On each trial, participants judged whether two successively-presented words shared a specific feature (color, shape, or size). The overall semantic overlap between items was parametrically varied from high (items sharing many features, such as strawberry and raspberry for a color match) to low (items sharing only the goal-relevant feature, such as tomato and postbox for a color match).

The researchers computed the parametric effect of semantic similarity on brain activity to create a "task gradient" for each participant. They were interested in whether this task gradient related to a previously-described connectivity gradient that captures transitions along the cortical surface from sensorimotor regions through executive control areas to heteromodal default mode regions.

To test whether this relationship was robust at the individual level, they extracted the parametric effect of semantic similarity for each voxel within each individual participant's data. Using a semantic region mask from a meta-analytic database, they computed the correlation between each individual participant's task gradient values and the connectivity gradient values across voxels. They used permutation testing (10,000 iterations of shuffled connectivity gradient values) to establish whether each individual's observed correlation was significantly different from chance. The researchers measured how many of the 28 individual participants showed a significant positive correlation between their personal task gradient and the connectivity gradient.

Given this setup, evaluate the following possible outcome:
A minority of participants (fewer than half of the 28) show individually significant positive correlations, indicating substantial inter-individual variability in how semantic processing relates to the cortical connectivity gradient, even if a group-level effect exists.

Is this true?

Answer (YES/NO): NO